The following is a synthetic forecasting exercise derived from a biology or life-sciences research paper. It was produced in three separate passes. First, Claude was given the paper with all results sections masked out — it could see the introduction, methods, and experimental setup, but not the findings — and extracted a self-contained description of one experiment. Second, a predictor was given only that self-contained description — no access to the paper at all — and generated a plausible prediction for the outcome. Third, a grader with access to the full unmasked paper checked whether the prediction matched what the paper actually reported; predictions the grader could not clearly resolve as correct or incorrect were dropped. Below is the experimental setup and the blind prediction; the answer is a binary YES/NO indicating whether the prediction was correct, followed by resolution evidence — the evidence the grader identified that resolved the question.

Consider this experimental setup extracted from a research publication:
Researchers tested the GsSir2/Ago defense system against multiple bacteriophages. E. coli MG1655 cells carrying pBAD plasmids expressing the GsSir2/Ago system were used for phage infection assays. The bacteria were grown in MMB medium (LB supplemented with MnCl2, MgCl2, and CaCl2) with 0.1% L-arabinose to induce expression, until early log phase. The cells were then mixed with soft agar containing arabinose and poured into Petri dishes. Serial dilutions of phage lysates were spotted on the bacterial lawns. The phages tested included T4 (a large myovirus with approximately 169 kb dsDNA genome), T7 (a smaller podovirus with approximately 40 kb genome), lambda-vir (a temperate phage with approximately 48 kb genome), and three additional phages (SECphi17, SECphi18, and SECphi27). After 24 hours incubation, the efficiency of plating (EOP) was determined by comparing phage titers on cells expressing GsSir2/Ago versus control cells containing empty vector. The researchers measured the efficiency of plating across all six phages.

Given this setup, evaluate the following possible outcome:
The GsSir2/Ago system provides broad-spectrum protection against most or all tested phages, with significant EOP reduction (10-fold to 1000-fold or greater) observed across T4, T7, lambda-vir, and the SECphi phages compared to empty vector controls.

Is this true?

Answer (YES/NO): NO